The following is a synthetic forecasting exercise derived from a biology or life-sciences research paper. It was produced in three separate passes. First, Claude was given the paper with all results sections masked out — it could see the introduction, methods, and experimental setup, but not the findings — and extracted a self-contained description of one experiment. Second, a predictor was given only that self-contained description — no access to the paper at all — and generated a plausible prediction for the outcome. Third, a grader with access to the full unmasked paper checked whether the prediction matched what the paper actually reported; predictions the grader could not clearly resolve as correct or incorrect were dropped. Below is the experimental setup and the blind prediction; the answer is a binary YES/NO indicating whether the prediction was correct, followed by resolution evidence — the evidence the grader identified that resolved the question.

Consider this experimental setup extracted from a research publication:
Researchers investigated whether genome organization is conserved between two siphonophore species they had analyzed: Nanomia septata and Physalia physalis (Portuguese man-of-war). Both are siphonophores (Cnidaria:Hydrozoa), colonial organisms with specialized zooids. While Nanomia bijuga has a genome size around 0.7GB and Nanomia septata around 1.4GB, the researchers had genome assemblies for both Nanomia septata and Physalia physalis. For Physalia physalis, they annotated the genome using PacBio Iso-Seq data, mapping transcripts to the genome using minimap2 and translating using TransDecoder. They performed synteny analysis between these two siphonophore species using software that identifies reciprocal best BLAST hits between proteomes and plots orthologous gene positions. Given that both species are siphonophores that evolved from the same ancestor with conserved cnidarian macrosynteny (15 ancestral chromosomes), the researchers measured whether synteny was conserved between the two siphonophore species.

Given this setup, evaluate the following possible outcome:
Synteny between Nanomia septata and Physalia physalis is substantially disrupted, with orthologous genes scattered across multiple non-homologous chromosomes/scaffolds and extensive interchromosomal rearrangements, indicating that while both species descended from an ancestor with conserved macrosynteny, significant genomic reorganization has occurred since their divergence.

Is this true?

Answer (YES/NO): YES